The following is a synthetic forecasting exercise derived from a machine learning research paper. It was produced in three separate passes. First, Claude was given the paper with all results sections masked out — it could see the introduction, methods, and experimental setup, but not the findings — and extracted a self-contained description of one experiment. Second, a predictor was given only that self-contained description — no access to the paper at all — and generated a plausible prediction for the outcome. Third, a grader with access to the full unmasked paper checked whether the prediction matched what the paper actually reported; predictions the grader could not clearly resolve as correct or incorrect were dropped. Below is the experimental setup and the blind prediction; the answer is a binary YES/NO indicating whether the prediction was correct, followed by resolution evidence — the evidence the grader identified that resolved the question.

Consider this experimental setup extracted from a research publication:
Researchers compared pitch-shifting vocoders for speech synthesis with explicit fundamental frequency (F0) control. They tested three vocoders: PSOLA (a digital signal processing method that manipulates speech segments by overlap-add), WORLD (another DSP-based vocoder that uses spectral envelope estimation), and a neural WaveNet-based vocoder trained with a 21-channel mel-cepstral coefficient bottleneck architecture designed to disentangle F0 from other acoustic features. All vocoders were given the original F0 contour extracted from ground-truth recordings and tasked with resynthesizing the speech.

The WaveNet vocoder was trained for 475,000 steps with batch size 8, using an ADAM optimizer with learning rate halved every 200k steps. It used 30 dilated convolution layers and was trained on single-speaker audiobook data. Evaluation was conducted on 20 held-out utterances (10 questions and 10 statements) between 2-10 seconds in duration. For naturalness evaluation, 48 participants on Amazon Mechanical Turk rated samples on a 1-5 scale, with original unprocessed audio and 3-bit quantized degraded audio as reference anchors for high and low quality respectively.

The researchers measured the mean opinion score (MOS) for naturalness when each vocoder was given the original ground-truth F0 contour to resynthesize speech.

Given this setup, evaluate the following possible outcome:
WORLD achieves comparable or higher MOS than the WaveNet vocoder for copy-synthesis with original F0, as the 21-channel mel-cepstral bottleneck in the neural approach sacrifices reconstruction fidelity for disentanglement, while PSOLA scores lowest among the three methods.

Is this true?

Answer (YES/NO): NO